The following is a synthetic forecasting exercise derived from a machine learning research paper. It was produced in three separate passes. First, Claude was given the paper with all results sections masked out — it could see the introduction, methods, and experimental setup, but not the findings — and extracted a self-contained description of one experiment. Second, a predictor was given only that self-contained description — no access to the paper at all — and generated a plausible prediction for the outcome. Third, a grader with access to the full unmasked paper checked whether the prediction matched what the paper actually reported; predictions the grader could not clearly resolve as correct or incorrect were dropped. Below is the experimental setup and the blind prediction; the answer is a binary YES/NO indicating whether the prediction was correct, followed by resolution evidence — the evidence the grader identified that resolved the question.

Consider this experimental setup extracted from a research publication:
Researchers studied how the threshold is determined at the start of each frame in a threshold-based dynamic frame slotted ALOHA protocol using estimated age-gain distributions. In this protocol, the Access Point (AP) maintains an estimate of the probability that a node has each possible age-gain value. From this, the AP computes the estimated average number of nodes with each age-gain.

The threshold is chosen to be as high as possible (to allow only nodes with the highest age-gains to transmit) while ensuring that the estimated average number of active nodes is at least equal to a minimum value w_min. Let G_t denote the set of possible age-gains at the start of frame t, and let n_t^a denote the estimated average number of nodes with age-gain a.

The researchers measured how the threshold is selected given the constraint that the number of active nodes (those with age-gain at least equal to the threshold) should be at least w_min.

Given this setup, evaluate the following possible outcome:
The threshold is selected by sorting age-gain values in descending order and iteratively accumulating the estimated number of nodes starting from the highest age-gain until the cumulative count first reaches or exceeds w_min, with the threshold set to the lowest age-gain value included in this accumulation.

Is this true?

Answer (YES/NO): NO